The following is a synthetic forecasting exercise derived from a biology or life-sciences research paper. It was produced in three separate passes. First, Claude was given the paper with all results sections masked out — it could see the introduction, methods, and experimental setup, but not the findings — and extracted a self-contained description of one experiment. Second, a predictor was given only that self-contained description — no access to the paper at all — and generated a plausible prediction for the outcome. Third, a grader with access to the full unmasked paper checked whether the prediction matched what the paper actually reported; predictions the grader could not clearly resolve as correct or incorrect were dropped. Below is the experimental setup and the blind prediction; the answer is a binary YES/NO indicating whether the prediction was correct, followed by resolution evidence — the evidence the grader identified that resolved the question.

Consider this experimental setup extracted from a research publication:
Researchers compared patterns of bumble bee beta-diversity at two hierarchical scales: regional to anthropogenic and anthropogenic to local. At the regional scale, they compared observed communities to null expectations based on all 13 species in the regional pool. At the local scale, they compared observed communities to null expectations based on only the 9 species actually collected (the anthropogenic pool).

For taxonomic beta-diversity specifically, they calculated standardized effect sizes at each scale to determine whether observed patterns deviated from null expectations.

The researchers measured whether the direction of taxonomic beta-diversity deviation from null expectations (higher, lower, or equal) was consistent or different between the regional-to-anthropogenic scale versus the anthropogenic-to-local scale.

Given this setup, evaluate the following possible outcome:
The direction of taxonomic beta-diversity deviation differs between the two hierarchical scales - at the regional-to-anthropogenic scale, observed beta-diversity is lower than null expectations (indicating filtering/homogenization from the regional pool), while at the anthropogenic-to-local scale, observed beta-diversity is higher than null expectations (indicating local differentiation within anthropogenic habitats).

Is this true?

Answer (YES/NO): NO